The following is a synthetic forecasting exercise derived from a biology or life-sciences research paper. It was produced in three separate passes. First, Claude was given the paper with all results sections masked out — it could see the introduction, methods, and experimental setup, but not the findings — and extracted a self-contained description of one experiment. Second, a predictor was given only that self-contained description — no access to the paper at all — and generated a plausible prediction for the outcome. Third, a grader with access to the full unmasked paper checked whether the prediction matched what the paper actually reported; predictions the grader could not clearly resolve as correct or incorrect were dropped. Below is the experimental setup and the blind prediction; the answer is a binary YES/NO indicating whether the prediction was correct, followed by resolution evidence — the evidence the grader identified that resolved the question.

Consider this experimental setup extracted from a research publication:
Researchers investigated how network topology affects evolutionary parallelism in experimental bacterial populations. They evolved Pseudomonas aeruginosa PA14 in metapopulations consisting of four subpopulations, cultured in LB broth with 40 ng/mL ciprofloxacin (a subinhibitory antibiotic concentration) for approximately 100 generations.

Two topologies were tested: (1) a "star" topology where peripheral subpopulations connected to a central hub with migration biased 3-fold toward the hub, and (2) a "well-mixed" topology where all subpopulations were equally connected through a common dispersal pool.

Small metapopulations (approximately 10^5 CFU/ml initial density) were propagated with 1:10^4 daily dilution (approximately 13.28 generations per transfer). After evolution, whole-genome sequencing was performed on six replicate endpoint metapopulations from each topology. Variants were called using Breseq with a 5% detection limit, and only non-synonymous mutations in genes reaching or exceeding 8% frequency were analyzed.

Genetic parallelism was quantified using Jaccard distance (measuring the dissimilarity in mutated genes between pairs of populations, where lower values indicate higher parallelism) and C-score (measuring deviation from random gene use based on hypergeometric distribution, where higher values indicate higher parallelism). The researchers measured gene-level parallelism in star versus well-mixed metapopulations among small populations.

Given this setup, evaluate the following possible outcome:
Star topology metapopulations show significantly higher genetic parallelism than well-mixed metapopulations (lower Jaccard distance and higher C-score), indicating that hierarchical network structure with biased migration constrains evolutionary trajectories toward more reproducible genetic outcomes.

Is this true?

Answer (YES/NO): YES